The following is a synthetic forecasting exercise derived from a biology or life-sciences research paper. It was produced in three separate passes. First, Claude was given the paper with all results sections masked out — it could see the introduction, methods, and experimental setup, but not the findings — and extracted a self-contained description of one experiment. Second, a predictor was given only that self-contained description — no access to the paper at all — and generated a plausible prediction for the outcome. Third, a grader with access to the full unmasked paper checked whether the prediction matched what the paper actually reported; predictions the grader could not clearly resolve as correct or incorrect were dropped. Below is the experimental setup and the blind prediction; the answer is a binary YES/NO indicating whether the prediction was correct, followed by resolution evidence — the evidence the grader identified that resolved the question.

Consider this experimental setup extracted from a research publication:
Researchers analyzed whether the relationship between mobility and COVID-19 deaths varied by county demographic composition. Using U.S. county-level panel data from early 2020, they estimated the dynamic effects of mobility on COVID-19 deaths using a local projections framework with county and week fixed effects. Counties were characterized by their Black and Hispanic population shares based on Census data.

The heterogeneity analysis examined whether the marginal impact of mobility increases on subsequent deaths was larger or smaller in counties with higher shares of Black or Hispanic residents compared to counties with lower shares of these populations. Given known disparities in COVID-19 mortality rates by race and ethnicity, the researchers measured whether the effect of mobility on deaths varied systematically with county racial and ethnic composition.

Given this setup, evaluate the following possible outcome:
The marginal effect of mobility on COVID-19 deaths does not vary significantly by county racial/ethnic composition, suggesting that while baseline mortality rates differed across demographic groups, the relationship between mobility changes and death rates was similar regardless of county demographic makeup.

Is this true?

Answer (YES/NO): NO